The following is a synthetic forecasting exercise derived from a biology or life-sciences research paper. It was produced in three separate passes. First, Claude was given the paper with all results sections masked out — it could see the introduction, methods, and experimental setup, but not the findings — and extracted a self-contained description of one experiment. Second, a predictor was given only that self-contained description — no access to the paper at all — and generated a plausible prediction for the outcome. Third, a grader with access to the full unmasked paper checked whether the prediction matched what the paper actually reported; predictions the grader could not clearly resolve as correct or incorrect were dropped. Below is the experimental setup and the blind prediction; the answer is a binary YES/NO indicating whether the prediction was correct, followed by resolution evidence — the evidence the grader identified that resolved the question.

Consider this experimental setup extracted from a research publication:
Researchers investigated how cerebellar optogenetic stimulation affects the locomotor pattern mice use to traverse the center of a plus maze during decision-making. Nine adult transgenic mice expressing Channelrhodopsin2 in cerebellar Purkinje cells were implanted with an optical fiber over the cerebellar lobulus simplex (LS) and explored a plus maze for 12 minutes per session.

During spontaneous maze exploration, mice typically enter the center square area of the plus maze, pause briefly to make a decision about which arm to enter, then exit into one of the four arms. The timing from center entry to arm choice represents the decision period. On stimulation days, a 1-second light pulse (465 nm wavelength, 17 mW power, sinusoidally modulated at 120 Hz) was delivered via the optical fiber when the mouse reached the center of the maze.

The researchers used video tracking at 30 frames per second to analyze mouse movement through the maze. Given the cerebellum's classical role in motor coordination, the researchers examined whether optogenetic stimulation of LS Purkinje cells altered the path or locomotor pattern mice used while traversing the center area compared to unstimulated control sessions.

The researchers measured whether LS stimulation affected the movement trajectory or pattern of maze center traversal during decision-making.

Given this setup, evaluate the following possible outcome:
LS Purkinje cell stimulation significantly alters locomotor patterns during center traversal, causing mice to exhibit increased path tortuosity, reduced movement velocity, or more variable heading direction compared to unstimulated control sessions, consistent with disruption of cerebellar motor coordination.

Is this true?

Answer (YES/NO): NO